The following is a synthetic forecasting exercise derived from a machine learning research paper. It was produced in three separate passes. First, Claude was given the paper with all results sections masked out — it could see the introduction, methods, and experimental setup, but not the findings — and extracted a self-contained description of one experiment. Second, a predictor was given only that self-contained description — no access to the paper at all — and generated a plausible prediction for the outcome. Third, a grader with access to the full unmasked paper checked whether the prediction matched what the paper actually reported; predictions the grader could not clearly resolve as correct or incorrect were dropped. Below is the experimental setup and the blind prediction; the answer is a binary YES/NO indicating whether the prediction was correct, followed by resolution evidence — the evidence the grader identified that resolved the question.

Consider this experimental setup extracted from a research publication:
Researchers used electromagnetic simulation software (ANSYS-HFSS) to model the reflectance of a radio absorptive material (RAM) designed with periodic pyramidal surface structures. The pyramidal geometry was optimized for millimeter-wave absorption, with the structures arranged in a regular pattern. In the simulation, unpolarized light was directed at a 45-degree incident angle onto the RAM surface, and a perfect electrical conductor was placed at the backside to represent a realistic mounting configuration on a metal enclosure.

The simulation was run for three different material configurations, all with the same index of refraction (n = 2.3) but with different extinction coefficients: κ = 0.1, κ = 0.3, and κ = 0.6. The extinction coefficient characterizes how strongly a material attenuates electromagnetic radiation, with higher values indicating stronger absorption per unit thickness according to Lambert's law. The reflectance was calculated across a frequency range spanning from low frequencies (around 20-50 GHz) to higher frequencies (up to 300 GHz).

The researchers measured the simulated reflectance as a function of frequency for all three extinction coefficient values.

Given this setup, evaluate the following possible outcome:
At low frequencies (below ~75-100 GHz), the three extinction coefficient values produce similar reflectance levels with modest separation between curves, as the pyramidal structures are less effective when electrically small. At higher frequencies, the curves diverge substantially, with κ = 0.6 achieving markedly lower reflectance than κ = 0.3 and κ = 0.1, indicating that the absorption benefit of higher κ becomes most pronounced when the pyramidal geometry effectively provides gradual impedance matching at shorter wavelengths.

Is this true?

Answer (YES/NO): NO